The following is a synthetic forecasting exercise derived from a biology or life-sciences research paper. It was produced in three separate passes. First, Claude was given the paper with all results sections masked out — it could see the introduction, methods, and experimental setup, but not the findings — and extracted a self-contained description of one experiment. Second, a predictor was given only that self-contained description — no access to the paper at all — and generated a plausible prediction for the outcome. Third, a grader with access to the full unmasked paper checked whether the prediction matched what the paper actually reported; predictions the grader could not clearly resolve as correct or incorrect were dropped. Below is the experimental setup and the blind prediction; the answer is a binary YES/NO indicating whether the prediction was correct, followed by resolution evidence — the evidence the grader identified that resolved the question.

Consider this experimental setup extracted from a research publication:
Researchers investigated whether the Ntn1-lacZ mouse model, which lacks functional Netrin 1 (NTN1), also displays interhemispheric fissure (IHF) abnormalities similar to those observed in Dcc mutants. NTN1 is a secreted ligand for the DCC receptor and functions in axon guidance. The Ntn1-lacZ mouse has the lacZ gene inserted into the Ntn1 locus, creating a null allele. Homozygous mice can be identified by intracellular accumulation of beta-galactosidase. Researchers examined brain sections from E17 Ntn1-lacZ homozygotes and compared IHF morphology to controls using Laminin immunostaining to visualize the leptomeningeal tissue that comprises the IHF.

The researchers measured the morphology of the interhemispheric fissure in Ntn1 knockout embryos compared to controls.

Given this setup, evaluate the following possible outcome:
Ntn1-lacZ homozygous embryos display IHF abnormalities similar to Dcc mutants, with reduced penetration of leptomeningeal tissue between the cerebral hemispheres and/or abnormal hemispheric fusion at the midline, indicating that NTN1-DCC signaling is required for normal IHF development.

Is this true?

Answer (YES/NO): YES